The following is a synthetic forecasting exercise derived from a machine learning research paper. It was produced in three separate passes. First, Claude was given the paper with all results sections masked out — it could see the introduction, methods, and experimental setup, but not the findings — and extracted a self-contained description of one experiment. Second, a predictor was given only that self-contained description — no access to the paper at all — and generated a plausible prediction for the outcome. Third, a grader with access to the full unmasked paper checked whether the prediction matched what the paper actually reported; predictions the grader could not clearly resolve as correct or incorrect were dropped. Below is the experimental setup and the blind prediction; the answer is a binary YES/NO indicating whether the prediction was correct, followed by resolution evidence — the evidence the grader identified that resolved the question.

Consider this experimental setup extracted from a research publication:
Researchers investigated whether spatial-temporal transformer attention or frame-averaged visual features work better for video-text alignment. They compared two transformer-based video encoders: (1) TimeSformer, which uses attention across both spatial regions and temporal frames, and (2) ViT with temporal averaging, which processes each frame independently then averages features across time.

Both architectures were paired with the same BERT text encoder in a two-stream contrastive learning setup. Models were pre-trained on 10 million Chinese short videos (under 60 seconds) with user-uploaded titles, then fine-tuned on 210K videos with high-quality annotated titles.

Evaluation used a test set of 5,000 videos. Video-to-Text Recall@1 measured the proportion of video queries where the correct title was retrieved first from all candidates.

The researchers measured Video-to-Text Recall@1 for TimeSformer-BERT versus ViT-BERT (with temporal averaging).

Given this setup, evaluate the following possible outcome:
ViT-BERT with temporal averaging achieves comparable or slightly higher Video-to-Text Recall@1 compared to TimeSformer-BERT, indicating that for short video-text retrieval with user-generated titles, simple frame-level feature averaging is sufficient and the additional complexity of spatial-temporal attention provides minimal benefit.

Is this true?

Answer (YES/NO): YES